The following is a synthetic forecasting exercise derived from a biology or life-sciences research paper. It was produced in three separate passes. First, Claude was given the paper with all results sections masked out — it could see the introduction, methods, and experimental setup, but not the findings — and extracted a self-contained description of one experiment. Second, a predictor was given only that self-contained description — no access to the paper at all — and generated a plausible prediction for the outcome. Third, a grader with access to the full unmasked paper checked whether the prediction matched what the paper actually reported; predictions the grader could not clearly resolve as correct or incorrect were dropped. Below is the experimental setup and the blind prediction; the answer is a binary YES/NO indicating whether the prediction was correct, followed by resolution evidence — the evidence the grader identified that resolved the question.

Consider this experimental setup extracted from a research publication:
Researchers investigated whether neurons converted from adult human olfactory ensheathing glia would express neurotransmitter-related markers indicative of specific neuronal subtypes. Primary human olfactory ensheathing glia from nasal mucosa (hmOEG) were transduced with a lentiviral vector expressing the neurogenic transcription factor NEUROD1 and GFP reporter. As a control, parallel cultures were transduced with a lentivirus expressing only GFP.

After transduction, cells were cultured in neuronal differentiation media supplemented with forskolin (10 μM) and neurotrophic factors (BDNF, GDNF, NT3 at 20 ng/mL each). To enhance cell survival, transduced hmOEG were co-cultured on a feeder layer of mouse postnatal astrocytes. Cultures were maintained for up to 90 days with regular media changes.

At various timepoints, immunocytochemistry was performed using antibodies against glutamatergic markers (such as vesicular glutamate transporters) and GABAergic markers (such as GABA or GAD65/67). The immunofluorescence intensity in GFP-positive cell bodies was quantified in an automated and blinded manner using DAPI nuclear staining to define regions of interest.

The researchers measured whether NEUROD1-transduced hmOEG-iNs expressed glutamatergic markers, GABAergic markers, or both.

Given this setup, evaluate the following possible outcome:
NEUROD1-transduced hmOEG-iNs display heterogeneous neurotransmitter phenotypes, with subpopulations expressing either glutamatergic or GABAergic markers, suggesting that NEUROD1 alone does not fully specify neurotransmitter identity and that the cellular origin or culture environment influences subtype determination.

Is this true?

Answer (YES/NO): YES